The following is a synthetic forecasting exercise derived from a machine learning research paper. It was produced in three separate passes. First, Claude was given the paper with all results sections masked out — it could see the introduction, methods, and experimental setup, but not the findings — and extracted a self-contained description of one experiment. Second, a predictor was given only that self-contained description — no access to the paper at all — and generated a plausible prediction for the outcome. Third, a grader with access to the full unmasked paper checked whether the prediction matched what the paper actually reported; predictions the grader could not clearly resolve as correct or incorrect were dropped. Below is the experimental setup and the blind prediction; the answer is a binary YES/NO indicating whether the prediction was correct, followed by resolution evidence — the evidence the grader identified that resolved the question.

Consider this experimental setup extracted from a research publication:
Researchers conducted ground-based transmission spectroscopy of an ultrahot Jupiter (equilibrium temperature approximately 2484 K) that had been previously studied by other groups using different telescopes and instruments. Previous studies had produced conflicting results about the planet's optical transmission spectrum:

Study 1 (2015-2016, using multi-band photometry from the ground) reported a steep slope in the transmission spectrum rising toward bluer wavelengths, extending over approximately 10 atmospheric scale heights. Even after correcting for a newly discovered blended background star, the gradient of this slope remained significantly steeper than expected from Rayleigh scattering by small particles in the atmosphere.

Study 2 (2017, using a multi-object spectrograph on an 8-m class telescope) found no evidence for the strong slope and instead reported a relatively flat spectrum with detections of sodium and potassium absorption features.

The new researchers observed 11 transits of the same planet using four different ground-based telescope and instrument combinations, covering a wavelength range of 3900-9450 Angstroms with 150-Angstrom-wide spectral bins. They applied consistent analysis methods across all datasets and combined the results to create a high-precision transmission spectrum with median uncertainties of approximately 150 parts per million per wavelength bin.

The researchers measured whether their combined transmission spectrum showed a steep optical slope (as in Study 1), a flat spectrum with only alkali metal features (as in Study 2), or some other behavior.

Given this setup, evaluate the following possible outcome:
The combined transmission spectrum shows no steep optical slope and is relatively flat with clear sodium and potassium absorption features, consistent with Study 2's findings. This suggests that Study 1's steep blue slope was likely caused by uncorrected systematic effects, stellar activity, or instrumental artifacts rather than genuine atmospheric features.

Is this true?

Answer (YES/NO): NO